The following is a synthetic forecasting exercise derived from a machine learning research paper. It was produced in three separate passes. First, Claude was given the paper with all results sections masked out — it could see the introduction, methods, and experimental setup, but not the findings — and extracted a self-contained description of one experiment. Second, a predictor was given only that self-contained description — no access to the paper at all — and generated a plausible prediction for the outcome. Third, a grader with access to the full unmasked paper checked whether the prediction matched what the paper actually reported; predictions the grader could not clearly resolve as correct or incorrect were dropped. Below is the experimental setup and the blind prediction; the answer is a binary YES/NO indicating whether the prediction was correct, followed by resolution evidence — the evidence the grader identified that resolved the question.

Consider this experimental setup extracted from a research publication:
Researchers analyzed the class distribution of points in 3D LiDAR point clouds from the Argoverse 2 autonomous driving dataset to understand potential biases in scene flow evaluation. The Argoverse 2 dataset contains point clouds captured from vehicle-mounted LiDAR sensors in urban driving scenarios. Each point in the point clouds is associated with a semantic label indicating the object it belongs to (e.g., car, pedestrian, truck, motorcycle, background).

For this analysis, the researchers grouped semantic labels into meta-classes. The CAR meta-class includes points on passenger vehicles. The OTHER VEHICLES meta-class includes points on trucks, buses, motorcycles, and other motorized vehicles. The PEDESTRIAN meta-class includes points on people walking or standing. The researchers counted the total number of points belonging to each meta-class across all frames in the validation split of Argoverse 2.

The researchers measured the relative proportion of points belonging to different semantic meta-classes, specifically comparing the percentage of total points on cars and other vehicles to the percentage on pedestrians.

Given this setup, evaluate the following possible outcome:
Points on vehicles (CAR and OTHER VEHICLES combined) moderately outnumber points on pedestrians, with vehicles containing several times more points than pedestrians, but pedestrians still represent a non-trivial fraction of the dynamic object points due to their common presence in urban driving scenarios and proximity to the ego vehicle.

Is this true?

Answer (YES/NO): NO